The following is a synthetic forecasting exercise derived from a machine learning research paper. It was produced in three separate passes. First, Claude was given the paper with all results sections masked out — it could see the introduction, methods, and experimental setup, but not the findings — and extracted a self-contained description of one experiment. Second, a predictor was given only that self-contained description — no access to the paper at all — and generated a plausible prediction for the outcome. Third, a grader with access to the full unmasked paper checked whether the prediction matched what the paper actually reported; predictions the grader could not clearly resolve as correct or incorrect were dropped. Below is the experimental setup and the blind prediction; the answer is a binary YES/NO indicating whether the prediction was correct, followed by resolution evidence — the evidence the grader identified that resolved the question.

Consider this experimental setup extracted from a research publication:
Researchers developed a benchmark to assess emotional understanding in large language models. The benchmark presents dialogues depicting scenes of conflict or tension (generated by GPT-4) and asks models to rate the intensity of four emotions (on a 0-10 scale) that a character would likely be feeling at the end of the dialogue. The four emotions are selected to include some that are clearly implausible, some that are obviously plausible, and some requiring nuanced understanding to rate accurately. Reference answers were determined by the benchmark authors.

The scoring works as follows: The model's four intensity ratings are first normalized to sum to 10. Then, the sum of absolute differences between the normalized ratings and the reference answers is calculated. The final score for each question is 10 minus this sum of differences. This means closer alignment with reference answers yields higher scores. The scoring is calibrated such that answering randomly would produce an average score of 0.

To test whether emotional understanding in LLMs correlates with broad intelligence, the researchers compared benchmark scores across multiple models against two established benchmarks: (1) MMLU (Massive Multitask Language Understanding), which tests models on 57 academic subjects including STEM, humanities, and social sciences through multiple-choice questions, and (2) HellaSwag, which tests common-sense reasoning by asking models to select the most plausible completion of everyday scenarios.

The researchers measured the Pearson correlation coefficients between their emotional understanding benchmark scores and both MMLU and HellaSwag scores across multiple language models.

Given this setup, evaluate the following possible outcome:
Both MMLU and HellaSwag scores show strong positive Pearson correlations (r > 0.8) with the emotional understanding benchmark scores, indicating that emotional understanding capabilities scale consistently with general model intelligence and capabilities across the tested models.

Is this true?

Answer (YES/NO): YES